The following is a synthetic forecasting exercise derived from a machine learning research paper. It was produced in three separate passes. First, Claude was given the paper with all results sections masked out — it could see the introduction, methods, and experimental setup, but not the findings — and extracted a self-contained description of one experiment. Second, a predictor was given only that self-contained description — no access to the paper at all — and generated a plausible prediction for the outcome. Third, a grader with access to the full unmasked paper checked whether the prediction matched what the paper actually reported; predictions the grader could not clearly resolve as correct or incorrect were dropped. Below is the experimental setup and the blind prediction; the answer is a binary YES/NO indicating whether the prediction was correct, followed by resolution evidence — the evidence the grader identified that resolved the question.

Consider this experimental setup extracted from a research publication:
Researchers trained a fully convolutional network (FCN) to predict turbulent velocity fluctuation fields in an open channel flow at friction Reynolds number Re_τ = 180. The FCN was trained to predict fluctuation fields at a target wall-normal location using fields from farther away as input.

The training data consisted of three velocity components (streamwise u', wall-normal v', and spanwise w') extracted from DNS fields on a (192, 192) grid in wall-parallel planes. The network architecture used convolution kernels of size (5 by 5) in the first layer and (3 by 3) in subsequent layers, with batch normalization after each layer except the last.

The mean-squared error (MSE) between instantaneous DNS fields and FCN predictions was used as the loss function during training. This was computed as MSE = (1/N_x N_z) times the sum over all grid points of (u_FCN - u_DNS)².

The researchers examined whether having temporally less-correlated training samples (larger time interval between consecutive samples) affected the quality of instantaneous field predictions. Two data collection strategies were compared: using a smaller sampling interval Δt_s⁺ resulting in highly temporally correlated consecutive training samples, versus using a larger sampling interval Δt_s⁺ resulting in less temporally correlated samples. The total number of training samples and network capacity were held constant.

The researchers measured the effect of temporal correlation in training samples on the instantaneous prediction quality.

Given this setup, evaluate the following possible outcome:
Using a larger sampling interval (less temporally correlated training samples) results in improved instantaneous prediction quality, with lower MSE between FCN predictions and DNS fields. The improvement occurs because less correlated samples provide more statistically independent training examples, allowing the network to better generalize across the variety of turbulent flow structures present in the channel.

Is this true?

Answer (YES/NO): YES